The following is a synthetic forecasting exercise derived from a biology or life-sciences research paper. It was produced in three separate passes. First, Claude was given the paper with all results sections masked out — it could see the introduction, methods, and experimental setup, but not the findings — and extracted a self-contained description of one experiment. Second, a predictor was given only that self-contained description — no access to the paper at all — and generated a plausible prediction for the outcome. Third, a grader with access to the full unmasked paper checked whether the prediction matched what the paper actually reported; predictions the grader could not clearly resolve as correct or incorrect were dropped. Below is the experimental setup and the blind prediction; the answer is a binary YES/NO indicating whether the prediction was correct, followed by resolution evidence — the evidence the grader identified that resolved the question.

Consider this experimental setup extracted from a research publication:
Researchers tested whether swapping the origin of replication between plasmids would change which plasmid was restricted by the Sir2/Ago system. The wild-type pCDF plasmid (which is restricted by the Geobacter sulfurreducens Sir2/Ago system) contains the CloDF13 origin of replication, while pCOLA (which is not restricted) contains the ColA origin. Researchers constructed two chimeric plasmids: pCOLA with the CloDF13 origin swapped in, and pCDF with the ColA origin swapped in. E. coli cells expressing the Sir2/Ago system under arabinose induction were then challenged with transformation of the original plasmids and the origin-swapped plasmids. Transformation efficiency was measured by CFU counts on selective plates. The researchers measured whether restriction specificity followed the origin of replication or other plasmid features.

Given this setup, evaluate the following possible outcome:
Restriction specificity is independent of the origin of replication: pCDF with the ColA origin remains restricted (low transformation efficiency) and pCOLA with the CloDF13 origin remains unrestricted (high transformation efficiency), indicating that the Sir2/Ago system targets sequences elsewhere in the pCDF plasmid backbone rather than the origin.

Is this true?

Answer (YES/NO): NO